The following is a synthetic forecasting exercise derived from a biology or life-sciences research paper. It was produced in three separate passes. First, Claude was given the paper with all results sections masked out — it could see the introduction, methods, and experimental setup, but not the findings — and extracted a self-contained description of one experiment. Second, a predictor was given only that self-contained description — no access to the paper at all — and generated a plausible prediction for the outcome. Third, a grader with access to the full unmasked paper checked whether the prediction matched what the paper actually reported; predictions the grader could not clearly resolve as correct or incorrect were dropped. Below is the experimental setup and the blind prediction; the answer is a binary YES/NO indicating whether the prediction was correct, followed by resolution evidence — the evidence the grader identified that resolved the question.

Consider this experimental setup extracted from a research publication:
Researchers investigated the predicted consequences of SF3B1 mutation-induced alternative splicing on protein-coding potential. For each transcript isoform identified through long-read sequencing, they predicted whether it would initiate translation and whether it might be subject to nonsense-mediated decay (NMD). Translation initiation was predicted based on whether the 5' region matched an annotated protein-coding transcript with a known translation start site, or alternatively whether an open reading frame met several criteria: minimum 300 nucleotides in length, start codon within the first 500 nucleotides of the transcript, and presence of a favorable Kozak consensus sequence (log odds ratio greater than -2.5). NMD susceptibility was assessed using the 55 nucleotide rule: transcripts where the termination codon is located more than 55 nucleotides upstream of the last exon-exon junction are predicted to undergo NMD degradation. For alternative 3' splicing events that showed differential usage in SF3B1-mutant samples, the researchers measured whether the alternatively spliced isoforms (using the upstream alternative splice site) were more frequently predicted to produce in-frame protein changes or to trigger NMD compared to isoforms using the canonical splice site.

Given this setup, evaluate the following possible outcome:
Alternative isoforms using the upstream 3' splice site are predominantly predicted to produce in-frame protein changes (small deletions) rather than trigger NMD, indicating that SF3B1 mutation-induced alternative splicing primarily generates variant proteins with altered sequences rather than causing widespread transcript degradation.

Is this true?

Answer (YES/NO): NO